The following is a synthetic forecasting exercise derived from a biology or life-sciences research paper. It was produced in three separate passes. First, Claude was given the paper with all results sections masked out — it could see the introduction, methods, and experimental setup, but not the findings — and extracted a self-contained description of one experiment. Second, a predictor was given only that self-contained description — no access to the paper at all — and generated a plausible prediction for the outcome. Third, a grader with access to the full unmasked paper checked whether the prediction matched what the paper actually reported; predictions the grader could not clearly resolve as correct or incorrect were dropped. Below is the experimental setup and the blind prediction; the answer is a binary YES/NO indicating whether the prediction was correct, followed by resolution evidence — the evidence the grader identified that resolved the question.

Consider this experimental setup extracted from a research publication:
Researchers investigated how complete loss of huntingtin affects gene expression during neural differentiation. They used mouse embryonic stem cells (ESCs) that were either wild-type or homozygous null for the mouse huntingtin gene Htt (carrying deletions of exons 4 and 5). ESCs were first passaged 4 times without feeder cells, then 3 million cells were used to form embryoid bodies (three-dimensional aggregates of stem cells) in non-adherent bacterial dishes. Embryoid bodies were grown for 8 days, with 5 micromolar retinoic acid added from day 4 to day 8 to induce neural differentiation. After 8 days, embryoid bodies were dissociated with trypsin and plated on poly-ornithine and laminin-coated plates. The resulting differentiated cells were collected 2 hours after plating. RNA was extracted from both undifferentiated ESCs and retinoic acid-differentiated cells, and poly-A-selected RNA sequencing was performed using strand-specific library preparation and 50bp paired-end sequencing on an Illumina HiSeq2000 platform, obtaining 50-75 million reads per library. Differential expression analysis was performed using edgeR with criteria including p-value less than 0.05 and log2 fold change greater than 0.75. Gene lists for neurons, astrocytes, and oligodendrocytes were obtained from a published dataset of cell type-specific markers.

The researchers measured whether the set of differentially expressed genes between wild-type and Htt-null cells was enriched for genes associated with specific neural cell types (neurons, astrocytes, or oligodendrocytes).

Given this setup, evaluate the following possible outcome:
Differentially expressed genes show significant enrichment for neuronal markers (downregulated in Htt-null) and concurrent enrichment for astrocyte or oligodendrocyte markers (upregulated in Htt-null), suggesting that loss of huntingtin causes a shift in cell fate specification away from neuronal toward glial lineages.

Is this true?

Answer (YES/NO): NO